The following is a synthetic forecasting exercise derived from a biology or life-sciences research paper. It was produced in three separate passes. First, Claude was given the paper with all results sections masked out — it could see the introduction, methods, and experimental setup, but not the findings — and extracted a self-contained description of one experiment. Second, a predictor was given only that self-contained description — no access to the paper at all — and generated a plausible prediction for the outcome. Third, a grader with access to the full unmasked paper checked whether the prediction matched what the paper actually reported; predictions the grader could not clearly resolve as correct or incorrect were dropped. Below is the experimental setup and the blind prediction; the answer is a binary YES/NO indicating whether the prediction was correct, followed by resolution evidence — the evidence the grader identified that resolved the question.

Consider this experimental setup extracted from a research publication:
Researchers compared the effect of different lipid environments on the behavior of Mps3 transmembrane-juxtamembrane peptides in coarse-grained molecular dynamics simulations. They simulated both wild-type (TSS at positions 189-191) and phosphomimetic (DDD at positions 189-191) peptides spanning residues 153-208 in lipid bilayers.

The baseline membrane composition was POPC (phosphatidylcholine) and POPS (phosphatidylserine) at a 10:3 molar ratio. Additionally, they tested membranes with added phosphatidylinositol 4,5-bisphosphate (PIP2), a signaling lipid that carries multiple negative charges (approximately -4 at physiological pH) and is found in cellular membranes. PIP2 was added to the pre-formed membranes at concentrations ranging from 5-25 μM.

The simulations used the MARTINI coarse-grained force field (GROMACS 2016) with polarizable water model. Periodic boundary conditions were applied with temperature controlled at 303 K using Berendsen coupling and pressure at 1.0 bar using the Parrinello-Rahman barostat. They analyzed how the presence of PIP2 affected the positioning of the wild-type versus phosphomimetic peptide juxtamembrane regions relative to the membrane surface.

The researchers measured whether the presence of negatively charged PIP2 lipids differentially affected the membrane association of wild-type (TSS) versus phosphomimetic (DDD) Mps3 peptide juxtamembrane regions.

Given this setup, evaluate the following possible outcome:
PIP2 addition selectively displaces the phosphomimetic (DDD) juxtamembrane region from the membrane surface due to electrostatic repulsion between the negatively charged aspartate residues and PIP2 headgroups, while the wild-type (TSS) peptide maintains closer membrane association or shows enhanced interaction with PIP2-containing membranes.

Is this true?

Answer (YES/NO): YES